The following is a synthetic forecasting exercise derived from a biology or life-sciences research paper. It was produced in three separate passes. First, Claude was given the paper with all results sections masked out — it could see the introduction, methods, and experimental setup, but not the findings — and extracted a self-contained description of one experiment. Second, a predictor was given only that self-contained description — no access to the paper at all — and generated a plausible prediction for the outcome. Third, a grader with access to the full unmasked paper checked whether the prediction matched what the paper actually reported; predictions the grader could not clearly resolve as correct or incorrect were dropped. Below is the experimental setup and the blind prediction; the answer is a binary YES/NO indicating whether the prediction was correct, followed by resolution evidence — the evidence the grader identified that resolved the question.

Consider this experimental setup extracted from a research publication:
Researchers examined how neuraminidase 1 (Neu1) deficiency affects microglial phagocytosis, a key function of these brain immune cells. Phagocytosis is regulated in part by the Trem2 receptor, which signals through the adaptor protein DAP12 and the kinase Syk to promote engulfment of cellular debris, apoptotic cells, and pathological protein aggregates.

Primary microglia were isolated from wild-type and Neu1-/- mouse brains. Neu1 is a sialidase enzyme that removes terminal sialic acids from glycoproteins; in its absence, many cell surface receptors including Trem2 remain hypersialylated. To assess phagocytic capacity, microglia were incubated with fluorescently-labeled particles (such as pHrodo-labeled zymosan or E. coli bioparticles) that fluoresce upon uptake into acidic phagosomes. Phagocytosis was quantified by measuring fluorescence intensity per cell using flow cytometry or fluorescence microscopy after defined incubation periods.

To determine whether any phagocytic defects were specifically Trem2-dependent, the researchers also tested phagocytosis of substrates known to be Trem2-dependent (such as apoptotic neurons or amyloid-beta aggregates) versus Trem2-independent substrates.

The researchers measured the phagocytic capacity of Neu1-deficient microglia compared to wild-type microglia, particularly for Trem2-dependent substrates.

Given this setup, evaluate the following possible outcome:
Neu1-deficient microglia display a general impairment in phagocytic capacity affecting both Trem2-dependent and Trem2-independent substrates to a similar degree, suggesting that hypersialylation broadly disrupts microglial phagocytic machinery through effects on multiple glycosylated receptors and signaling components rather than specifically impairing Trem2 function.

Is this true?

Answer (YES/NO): NO